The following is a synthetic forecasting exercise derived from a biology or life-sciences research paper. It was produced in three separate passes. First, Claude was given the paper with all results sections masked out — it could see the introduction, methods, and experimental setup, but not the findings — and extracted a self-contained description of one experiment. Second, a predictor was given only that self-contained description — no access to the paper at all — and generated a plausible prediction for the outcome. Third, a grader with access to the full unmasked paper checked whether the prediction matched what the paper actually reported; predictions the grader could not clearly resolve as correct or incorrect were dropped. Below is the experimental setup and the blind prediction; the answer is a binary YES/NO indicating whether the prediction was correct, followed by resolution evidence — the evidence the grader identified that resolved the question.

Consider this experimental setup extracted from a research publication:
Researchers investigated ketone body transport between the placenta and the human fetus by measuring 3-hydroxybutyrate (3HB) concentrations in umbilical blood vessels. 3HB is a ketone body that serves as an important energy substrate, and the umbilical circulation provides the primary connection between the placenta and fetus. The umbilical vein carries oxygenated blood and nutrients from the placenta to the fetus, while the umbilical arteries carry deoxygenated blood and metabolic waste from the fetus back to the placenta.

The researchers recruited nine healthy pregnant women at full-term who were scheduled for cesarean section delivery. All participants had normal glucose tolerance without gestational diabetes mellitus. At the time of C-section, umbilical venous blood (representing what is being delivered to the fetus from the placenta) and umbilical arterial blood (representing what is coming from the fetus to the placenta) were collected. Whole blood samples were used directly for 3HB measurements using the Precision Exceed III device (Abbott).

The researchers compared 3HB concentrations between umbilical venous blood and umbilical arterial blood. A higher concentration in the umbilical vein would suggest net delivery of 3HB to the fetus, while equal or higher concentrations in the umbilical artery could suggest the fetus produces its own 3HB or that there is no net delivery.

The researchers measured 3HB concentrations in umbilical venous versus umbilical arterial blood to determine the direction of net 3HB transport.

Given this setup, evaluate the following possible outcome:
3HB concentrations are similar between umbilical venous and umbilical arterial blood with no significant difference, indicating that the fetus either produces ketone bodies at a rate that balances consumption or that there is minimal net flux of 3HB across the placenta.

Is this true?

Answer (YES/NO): YES